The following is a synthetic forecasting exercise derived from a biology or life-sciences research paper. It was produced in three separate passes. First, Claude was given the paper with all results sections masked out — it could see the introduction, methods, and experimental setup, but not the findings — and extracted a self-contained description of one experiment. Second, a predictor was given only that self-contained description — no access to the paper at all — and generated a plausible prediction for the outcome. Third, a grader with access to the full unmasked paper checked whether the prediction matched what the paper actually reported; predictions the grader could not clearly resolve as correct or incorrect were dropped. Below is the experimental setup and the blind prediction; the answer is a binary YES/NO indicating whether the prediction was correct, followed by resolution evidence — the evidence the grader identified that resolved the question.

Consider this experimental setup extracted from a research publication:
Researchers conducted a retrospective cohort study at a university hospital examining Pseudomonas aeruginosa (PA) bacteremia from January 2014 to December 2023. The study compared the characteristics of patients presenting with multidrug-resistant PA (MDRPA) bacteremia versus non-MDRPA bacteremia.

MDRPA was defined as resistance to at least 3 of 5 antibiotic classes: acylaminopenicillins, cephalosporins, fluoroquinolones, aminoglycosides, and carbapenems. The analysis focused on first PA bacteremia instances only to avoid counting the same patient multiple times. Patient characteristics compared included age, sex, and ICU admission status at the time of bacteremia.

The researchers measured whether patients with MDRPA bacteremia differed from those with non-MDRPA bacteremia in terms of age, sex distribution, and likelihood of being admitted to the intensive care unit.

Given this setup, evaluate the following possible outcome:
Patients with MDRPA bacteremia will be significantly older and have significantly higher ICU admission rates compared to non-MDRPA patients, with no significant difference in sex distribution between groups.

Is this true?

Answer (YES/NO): NO